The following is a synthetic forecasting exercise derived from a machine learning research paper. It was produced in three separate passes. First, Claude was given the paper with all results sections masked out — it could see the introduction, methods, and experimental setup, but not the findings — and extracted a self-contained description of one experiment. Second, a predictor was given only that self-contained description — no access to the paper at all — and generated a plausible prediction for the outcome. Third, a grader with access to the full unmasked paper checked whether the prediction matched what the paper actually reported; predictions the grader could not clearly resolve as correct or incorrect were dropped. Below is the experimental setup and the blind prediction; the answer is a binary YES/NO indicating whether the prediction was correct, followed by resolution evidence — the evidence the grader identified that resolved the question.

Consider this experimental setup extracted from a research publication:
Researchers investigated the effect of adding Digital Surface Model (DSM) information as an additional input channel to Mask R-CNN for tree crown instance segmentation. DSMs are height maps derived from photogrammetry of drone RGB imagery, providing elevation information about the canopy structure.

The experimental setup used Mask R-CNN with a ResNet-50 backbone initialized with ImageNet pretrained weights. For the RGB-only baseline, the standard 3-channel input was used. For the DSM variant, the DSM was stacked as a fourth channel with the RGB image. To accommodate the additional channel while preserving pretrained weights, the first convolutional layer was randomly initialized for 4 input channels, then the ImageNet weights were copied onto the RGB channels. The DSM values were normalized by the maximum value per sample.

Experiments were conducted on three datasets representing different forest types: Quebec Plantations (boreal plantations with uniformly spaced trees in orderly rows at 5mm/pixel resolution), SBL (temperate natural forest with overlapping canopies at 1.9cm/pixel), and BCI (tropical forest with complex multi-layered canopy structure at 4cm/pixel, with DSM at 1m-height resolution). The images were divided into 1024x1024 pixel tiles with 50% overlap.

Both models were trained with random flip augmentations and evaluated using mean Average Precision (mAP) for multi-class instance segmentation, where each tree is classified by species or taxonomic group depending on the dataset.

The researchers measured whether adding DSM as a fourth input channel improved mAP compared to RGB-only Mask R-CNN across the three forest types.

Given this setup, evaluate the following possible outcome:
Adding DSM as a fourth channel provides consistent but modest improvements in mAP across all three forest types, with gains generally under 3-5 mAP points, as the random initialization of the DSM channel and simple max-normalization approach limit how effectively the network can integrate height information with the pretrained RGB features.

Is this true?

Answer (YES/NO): NO